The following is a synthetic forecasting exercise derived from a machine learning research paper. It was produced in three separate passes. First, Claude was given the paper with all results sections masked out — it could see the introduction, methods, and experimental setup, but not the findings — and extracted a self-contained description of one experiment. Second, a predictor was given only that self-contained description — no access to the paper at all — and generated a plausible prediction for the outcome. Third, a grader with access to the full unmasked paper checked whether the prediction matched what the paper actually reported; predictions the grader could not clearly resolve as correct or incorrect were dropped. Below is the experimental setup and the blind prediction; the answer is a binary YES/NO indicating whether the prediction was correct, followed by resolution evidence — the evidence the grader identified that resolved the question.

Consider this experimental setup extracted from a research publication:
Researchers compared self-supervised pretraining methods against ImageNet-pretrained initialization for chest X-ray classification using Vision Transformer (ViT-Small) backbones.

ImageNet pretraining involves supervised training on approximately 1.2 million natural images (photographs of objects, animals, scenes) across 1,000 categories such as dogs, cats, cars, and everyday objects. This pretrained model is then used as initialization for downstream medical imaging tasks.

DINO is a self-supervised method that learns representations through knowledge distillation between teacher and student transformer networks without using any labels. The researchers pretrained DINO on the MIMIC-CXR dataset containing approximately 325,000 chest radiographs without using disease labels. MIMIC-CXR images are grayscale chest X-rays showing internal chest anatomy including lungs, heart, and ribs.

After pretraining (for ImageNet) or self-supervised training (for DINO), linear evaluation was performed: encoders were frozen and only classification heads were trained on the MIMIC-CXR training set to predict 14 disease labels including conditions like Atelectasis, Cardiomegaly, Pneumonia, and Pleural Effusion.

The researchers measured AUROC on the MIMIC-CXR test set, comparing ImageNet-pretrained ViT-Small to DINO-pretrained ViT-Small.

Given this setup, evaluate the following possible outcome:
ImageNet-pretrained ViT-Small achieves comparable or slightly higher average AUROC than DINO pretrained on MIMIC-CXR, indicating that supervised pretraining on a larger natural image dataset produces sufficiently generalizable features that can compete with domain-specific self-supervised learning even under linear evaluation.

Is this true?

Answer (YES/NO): NO